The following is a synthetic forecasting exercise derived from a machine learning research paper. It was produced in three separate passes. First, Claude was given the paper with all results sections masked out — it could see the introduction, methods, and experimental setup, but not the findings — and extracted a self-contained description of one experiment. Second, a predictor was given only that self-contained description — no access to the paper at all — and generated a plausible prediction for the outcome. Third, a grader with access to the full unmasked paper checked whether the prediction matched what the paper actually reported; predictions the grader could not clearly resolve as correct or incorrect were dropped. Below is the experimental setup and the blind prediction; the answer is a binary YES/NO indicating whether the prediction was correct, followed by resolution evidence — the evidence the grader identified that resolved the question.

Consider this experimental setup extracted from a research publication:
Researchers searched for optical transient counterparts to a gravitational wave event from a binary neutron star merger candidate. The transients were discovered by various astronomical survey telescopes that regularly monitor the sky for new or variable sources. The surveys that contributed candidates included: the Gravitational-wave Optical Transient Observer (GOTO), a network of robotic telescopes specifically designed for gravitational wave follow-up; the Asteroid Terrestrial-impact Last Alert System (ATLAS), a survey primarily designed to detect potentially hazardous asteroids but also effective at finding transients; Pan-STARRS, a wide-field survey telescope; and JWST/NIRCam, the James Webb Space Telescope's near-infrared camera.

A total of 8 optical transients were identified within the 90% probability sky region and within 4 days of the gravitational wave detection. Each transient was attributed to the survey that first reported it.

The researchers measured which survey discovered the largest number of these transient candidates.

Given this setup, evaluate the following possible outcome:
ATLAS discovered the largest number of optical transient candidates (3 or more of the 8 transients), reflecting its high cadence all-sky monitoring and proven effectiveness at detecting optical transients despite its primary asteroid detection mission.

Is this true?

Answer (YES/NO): NO